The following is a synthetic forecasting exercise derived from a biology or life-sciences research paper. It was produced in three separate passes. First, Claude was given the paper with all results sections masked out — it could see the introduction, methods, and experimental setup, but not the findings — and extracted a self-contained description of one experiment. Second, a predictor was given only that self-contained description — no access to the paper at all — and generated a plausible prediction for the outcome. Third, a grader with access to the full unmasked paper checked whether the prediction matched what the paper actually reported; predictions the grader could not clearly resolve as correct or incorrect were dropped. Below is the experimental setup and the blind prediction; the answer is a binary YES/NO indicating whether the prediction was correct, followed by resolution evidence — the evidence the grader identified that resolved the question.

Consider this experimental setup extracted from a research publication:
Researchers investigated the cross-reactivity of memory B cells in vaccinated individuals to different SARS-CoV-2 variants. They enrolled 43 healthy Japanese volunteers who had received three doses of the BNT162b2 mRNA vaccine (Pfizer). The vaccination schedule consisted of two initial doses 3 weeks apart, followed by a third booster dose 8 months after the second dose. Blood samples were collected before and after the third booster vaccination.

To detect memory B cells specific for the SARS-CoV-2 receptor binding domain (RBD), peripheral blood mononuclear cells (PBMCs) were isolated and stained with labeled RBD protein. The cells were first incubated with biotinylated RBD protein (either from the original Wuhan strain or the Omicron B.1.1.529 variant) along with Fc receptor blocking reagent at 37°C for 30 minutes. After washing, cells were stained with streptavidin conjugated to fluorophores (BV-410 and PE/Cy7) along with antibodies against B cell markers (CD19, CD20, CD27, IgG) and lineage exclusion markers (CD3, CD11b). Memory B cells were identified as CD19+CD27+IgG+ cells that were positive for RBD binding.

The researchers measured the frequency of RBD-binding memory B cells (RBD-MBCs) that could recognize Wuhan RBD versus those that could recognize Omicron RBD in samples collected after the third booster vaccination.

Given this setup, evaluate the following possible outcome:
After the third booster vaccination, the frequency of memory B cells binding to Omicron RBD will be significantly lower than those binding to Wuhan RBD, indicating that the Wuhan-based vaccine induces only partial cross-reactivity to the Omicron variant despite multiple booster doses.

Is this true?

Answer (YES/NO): NO